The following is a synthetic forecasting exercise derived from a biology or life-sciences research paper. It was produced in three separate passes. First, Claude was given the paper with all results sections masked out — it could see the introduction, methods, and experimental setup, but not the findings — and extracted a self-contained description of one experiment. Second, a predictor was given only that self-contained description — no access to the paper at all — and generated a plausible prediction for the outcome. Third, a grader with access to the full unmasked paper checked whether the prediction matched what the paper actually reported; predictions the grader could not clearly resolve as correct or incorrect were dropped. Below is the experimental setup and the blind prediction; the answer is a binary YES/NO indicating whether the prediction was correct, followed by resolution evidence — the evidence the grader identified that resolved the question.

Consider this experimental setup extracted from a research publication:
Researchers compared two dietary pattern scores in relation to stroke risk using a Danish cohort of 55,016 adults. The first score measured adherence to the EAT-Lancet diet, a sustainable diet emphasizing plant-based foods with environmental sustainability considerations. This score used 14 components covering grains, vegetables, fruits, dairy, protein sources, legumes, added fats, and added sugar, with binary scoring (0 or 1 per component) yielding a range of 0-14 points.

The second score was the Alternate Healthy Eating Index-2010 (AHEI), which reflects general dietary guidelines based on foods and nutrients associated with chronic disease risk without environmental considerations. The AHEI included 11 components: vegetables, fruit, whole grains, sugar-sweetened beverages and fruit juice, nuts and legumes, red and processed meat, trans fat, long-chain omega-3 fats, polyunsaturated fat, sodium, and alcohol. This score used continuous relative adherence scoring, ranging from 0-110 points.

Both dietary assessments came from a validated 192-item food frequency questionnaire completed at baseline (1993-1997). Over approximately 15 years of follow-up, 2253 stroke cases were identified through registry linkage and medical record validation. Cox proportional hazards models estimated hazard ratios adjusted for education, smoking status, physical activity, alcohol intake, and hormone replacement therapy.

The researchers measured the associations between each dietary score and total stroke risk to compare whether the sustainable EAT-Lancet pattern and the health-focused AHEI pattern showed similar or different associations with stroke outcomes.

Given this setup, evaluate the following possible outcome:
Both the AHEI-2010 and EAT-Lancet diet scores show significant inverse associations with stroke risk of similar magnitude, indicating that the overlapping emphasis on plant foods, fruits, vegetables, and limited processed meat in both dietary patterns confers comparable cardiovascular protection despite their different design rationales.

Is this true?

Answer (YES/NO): NO